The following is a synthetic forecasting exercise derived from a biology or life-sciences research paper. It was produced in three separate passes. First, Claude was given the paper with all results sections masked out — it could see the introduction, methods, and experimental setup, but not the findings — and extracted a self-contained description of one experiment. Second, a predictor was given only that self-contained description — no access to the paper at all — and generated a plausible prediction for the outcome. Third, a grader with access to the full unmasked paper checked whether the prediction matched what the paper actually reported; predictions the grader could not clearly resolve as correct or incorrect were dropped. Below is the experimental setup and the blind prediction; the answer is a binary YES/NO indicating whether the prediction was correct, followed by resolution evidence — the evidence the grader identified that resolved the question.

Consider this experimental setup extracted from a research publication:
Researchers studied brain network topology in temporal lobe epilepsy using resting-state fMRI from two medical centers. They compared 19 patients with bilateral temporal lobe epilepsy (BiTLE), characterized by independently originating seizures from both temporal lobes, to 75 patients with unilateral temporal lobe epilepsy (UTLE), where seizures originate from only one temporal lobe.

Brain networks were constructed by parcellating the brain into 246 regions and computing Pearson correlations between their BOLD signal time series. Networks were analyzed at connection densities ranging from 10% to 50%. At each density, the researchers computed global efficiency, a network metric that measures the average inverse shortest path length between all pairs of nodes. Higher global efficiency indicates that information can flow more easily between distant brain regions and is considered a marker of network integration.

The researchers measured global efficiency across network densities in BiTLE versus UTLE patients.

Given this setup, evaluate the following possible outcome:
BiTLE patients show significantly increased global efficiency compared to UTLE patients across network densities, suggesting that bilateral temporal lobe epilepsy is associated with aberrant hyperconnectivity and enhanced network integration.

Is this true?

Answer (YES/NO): NO